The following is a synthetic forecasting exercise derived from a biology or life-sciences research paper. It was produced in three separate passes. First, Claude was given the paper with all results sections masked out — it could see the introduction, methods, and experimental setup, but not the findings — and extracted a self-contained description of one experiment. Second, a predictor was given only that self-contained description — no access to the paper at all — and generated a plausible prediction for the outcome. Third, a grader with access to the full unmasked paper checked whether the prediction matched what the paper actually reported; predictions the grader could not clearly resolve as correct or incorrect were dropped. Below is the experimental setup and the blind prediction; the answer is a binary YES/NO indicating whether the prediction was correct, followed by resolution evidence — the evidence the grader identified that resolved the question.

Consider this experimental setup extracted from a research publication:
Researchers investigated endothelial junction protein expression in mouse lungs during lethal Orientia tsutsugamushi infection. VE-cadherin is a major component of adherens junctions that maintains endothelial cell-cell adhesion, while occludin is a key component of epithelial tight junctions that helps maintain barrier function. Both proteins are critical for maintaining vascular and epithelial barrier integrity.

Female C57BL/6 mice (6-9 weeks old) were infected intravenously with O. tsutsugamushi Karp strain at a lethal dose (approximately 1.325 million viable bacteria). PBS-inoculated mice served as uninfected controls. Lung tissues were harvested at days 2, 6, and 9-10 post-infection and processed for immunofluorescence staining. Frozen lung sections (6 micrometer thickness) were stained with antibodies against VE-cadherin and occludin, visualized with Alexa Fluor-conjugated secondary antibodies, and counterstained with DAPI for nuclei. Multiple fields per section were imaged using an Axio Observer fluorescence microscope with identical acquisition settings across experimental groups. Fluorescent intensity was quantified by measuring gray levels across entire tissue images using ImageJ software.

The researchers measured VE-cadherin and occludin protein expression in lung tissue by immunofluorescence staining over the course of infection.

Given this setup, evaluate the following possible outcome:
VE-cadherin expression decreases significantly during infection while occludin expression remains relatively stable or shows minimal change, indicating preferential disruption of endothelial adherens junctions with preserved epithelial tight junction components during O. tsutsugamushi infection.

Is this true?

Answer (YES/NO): NO